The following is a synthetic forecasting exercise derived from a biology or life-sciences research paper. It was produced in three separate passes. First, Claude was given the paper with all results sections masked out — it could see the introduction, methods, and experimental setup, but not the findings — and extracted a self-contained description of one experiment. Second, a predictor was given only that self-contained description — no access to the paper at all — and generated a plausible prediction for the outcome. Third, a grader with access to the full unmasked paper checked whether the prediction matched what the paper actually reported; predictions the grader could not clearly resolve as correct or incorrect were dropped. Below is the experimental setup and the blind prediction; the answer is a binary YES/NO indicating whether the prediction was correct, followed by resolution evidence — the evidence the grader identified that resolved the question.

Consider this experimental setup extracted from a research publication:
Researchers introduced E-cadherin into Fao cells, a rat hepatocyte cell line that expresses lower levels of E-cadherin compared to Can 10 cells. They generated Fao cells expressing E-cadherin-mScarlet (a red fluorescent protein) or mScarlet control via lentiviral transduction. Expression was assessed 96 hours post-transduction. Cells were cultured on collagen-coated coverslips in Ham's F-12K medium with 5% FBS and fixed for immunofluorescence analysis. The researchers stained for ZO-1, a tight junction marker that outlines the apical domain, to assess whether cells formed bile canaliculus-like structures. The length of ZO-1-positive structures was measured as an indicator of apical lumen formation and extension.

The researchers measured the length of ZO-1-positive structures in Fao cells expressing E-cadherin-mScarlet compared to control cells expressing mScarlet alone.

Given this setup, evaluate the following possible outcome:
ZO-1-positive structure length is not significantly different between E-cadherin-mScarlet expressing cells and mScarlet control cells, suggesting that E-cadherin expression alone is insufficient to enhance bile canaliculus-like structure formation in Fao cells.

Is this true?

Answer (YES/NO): NO